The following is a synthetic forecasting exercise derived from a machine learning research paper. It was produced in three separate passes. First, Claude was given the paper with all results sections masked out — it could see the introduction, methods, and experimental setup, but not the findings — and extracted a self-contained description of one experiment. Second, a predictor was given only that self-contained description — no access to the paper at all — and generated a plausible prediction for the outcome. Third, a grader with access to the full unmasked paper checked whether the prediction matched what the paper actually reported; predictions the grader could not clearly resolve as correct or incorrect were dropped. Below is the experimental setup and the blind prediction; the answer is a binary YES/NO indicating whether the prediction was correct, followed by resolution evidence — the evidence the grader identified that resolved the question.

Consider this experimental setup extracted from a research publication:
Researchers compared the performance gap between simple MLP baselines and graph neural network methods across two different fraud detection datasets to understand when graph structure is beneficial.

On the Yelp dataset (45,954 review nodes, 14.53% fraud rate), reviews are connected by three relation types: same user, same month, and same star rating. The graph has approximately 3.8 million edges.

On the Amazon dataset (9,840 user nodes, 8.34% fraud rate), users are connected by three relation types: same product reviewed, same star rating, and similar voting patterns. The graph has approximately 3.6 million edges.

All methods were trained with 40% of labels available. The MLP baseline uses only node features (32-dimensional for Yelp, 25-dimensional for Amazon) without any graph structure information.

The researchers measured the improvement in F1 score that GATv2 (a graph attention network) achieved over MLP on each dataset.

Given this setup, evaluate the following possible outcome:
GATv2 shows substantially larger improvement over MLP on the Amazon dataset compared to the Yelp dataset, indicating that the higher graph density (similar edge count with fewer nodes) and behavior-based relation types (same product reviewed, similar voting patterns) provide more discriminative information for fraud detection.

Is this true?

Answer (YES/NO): NO